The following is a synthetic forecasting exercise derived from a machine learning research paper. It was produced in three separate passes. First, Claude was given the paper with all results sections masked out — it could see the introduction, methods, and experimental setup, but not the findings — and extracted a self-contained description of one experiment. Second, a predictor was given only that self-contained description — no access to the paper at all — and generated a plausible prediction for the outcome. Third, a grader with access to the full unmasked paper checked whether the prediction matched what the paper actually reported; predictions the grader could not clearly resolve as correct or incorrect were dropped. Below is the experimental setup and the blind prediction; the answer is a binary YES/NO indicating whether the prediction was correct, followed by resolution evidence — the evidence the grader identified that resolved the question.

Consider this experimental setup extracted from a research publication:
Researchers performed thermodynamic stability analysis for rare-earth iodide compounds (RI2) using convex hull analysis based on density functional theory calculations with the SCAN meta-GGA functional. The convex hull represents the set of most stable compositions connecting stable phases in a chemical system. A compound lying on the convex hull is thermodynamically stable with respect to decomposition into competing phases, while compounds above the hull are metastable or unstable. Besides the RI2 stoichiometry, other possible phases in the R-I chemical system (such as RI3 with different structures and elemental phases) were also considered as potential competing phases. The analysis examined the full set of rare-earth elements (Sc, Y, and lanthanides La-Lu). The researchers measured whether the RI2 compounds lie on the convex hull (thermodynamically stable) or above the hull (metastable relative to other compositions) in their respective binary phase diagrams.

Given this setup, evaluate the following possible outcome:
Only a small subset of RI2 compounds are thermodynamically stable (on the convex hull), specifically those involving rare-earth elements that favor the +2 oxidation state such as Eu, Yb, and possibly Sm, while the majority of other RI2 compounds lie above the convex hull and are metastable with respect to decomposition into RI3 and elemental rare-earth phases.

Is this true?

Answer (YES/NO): NO